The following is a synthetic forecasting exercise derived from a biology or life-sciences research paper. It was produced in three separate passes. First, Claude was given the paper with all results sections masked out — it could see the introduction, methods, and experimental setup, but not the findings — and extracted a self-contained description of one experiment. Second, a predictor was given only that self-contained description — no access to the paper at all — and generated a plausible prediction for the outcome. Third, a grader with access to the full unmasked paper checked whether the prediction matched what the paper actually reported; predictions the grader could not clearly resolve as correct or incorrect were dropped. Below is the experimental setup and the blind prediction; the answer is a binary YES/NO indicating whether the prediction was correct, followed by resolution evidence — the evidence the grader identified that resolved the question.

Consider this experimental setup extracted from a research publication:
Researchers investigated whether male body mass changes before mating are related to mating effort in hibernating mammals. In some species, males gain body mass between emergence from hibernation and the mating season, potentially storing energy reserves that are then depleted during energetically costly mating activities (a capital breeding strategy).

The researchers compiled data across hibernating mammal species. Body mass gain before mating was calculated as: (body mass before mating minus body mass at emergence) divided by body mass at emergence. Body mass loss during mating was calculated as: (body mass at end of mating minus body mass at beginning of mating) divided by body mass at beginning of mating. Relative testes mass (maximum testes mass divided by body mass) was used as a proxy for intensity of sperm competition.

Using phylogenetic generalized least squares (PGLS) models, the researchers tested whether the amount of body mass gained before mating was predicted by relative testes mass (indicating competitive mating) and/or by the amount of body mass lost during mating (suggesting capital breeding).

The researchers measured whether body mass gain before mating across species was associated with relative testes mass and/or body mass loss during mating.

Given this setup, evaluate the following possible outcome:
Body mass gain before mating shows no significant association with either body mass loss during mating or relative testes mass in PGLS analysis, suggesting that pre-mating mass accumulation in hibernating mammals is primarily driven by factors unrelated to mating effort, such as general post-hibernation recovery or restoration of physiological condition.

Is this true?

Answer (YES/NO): NO